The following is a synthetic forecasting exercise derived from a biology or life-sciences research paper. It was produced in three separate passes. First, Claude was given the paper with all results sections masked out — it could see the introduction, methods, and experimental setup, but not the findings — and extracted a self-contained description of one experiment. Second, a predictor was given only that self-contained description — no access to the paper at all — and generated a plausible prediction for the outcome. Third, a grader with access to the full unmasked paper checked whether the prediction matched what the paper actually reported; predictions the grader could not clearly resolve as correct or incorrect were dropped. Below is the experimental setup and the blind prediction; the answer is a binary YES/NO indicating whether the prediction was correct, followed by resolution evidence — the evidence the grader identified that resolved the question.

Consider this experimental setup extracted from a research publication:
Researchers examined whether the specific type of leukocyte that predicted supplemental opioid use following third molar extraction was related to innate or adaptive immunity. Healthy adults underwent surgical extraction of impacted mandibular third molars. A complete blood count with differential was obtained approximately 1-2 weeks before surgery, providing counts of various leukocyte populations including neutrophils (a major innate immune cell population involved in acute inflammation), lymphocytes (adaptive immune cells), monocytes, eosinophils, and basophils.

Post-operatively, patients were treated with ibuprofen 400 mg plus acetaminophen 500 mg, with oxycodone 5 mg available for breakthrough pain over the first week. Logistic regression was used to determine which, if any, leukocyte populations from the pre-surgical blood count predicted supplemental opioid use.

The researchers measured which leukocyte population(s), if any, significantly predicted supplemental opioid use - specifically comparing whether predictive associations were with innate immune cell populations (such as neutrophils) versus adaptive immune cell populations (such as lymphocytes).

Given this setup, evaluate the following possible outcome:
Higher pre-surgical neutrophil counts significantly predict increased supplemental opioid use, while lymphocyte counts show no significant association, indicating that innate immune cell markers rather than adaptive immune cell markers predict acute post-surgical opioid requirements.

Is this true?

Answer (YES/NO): NO